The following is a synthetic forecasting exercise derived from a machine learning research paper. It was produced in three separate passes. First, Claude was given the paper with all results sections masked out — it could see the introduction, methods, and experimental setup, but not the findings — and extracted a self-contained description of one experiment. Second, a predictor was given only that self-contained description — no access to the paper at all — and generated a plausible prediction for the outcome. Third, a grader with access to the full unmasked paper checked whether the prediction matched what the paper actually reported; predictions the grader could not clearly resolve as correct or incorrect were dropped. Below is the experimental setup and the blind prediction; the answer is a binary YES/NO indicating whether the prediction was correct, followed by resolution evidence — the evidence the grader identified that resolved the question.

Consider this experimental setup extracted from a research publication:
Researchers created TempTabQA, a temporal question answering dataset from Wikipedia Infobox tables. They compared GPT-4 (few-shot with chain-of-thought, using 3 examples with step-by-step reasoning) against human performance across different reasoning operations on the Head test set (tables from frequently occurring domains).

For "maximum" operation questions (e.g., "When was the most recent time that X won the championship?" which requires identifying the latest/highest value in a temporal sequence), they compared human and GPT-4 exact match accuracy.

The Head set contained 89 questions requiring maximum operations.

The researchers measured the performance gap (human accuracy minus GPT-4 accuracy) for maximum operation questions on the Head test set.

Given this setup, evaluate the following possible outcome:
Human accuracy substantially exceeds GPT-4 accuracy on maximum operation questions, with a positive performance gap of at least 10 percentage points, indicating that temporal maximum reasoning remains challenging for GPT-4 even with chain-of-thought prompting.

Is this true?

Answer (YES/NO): YES